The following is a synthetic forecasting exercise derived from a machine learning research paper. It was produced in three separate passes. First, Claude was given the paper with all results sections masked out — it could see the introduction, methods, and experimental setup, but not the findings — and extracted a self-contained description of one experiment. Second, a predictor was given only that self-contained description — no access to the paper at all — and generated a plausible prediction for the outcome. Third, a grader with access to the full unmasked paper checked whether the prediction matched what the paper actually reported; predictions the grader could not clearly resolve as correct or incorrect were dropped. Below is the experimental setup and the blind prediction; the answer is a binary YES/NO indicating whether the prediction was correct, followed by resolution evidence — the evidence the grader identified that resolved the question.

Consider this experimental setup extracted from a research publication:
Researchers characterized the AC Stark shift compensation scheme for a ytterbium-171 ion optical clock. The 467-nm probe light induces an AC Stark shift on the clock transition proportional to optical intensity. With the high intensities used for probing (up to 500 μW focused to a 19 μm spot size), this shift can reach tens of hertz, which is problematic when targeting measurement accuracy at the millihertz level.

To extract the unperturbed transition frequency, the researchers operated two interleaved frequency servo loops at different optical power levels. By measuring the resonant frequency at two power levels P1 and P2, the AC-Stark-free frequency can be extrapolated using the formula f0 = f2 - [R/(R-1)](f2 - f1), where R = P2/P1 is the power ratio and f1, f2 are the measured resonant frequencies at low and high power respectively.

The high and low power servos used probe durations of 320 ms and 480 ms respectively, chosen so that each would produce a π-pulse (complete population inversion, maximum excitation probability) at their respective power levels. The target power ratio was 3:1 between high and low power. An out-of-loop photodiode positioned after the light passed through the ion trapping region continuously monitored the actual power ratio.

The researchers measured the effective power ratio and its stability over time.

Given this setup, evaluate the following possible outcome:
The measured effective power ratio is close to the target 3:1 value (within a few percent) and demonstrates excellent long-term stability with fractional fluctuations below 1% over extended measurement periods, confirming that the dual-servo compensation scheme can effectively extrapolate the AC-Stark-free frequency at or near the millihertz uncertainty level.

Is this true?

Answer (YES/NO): YES